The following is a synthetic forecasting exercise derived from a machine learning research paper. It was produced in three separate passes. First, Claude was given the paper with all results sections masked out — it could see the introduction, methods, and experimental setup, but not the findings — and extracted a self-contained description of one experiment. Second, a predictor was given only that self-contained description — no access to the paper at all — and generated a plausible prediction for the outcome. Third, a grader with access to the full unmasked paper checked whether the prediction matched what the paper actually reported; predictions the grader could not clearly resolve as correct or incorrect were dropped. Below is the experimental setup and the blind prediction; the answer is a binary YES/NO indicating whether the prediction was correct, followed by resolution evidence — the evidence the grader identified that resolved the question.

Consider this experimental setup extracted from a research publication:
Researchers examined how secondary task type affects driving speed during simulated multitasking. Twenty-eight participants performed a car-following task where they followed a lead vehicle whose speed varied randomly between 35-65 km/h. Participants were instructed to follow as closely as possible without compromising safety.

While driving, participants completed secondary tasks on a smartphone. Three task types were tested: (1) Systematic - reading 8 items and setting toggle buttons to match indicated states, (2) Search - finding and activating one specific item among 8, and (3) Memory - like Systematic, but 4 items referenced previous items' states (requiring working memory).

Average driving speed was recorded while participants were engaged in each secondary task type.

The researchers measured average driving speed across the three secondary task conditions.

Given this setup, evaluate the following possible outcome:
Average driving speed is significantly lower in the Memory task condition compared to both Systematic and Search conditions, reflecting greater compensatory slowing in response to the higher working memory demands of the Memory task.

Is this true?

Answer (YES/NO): NO